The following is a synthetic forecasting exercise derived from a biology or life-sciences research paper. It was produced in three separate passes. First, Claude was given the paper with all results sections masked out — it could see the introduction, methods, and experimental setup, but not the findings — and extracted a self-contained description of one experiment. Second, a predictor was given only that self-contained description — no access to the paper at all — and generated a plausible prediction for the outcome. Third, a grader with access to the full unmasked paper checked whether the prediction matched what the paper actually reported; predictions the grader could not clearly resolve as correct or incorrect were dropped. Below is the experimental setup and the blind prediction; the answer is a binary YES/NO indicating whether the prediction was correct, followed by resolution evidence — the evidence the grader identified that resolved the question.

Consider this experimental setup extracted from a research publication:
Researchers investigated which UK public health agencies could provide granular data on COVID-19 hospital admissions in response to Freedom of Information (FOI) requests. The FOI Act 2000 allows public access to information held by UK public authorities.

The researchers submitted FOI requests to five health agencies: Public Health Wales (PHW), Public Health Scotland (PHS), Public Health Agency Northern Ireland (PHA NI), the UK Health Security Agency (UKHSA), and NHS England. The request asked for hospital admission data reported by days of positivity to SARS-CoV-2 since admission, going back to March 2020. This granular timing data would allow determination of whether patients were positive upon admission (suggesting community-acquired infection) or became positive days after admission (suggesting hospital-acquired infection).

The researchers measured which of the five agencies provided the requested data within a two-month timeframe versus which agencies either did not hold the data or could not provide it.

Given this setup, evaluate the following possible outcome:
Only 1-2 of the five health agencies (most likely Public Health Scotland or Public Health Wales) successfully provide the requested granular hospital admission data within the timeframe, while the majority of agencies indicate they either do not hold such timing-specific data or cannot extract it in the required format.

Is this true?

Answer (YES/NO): NO